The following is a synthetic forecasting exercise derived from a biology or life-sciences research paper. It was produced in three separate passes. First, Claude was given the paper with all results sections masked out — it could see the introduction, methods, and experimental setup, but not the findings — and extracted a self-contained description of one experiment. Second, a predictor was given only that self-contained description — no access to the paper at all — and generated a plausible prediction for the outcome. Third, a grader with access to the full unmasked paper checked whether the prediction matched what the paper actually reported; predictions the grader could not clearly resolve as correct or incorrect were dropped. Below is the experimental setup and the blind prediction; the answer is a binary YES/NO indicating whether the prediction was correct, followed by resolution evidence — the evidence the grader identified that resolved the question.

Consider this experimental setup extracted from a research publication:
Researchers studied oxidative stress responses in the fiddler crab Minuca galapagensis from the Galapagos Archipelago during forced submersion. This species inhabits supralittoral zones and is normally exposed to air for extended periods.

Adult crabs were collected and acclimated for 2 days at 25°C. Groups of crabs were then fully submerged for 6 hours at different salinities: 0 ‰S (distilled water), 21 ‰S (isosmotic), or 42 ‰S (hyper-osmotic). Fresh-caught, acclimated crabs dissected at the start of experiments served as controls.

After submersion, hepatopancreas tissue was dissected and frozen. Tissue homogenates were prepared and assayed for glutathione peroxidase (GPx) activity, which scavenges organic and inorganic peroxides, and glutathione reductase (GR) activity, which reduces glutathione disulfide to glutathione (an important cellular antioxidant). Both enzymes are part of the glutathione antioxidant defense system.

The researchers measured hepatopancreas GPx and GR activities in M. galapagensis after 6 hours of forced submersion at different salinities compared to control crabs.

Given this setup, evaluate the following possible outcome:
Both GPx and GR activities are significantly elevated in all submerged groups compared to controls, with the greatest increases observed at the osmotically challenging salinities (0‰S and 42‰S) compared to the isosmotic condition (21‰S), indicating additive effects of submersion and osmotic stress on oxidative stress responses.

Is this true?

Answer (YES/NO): NO